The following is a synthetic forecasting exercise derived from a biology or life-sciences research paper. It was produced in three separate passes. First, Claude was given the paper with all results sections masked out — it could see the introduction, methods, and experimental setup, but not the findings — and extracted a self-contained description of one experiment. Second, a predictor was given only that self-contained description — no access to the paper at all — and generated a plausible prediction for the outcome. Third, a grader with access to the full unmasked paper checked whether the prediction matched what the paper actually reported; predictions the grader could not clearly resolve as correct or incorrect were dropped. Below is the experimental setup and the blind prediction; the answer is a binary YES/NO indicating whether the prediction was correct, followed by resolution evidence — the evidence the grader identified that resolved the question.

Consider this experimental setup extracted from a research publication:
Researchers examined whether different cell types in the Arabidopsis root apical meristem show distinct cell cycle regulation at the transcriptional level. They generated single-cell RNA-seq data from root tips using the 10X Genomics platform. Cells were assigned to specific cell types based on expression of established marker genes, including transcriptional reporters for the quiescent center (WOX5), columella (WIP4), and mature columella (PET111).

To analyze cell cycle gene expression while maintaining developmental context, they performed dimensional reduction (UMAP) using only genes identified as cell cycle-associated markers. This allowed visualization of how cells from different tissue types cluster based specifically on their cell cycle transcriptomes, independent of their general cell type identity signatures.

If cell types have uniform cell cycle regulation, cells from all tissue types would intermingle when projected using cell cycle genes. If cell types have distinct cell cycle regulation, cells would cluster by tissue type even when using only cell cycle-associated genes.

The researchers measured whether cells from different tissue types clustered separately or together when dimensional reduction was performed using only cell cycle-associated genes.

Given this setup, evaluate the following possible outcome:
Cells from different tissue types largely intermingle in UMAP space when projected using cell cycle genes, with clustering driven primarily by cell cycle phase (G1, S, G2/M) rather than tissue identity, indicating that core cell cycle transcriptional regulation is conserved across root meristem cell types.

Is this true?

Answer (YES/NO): NO